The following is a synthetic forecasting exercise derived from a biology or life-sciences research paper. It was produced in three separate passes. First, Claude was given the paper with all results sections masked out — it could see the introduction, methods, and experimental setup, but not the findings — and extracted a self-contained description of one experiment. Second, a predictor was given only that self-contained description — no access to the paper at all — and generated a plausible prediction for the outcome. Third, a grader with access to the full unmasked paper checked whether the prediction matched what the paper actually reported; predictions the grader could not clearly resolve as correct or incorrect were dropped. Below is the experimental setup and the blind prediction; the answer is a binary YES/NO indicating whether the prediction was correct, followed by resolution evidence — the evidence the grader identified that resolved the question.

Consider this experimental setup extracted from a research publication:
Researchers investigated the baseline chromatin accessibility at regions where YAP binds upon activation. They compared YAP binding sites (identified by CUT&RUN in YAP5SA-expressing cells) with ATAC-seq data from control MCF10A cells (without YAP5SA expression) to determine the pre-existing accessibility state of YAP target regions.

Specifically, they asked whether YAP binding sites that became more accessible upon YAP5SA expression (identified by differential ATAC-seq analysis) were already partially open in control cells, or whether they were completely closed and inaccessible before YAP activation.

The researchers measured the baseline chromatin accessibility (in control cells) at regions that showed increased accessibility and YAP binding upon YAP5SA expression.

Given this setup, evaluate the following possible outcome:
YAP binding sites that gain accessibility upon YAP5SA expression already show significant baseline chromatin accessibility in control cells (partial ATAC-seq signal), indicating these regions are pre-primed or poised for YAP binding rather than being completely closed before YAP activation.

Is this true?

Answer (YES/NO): YES